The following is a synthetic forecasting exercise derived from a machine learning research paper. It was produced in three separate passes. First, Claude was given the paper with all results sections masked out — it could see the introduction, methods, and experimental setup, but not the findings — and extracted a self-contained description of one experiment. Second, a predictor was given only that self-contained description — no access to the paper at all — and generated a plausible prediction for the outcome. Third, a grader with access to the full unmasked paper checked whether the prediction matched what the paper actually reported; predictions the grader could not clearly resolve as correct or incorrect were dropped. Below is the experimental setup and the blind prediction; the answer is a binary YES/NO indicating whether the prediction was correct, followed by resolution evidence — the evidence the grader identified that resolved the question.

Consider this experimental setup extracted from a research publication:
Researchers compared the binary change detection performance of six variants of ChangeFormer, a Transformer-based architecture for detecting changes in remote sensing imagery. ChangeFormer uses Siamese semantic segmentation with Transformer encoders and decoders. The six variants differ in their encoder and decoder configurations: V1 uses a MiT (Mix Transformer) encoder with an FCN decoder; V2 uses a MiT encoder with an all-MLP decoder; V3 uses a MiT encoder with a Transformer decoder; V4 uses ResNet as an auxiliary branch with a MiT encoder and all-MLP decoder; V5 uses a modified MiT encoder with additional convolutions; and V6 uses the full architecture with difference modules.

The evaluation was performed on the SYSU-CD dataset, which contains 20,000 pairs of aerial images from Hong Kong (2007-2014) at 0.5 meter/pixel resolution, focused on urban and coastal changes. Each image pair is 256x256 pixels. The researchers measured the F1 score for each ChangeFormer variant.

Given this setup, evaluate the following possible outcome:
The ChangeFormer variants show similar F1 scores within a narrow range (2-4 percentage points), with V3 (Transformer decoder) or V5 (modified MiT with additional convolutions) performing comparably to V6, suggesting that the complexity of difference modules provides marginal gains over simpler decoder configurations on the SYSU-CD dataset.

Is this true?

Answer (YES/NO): NO